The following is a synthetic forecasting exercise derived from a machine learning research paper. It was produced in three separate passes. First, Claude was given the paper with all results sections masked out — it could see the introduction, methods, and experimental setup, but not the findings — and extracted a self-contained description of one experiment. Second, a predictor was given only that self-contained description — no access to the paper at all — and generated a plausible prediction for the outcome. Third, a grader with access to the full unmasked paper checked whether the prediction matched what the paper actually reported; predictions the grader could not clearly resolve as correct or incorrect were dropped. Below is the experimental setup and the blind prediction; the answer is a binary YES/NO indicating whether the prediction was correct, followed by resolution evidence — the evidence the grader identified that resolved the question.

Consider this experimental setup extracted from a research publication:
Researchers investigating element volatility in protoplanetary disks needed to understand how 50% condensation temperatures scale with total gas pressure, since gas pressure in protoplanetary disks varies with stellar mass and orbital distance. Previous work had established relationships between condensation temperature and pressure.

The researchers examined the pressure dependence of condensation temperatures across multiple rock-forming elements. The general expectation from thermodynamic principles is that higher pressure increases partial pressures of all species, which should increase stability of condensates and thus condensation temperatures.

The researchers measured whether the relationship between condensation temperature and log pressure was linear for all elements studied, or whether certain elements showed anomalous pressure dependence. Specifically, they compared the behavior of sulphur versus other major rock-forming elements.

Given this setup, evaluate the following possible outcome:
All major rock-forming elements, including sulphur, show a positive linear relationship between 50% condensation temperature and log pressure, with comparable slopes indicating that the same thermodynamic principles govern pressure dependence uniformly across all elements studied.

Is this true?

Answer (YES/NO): NO